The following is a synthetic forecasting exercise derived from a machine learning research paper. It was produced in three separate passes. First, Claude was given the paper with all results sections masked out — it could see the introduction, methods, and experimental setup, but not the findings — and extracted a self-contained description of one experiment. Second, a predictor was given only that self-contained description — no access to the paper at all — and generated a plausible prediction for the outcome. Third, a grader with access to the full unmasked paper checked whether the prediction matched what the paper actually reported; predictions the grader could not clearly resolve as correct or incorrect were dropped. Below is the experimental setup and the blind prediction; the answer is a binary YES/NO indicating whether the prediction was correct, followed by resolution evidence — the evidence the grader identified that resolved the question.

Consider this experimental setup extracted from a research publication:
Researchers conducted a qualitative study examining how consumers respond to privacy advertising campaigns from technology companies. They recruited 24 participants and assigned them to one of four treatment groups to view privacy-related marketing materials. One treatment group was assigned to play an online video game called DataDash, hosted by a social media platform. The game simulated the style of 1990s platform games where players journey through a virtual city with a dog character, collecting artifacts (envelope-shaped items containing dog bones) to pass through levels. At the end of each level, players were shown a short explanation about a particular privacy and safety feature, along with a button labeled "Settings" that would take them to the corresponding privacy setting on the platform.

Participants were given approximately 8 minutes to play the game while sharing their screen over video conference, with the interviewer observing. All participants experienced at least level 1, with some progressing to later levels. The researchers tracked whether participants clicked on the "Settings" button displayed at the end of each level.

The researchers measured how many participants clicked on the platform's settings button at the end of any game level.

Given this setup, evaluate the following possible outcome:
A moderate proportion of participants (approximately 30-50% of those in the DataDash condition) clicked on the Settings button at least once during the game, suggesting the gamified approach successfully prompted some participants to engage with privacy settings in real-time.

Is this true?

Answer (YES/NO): NO